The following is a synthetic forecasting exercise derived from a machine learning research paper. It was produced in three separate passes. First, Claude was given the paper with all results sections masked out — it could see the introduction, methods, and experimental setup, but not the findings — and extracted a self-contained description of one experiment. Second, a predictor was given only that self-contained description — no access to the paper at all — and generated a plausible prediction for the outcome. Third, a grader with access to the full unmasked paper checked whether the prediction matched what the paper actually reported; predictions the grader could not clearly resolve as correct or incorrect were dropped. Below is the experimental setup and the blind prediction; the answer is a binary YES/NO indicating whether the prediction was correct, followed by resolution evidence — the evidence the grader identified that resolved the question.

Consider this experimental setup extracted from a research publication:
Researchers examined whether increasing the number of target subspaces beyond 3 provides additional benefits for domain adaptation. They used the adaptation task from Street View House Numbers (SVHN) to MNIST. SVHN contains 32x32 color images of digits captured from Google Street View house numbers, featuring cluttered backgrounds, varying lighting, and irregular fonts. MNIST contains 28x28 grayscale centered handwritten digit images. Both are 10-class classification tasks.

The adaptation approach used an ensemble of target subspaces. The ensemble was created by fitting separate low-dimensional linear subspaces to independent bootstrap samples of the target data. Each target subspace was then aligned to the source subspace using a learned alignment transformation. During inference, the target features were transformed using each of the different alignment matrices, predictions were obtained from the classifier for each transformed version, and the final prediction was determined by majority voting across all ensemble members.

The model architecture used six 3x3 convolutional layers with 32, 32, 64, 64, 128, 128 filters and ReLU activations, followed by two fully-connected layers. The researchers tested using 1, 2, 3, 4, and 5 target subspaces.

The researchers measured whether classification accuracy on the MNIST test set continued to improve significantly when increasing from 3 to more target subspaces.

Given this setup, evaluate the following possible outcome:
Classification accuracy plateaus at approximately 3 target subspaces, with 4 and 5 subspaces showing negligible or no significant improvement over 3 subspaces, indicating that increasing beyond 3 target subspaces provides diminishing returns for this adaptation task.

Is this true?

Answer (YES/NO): YES